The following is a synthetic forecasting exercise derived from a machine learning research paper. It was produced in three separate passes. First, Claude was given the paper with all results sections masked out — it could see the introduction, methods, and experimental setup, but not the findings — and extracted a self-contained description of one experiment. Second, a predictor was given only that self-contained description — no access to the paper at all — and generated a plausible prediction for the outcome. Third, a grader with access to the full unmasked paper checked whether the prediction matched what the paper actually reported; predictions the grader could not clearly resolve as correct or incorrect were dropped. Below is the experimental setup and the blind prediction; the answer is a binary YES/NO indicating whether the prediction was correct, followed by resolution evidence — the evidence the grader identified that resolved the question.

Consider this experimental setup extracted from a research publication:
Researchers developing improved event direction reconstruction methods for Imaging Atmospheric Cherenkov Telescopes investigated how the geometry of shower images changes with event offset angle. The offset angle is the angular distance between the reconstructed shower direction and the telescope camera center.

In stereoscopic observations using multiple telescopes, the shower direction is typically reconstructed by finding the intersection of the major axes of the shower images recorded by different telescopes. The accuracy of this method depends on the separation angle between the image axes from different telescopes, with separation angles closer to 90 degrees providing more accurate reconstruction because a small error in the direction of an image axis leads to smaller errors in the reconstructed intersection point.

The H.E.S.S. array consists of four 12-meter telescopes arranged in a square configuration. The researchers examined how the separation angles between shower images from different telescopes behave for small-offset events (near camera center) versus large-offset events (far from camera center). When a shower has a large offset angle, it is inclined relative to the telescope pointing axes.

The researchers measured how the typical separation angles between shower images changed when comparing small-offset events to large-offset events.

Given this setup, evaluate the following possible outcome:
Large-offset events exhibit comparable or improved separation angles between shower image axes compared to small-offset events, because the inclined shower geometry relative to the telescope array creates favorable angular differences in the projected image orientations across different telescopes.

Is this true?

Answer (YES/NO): NO